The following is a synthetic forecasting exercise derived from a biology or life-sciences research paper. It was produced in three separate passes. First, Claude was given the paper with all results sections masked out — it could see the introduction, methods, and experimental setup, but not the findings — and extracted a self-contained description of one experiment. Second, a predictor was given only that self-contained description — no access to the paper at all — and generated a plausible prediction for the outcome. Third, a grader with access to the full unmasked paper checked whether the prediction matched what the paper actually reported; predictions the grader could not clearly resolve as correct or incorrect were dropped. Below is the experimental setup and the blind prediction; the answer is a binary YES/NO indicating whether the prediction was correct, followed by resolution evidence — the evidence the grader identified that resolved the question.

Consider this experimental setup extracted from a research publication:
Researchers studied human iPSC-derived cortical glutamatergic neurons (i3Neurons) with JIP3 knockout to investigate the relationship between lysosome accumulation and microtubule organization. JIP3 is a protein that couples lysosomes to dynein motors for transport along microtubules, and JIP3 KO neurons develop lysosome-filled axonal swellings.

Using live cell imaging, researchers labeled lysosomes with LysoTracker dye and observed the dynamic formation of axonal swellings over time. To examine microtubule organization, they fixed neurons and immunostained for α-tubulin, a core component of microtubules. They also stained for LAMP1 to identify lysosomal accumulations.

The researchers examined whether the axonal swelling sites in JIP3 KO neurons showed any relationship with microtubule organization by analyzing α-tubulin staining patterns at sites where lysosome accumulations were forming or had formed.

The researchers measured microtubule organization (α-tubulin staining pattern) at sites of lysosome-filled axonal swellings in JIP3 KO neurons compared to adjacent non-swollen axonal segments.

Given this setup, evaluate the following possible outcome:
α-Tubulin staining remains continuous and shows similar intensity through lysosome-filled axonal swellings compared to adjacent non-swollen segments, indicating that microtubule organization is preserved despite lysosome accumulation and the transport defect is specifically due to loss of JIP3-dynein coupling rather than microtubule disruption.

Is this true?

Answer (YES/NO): NO